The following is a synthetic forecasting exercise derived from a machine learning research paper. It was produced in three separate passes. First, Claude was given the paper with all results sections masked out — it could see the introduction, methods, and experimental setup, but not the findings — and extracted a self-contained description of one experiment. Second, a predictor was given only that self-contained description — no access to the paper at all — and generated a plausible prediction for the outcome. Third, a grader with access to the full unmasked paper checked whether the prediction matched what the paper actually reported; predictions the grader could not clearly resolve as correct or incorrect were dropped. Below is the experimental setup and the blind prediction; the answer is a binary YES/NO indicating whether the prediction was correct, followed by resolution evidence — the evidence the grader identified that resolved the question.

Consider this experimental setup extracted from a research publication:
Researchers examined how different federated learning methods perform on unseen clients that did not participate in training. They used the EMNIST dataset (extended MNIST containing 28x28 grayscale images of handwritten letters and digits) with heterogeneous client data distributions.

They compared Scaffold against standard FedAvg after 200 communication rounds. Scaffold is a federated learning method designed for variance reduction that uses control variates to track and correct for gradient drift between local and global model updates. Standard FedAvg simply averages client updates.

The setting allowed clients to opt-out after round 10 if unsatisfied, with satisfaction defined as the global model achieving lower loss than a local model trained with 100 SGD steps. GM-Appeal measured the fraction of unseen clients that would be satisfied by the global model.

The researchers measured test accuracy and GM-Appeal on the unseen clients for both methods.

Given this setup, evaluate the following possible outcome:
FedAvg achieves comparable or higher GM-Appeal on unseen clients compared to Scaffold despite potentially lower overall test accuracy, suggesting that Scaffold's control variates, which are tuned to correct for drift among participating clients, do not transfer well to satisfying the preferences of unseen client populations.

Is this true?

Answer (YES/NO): NO